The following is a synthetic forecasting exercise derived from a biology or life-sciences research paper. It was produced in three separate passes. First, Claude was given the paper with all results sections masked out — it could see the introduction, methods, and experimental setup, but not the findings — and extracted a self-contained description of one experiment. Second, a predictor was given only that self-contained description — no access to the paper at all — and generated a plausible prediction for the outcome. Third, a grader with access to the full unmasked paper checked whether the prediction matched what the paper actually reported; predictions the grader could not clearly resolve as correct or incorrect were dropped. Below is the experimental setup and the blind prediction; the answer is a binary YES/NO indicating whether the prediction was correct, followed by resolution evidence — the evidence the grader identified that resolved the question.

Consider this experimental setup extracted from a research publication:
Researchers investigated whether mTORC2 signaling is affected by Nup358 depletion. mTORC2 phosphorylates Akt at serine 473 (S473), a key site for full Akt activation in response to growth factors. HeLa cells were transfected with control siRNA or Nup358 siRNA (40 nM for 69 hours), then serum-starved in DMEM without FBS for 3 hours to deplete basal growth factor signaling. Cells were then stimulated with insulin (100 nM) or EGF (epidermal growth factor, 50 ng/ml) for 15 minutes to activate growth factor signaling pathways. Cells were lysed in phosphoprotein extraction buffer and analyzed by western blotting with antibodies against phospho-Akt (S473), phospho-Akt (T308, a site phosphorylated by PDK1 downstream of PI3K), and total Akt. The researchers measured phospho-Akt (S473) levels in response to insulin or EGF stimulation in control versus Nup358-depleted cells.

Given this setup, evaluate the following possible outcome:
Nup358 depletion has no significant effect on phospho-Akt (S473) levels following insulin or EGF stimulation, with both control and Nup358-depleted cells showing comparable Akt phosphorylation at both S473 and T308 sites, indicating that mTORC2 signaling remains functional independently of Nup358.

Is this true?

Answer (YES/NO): NO